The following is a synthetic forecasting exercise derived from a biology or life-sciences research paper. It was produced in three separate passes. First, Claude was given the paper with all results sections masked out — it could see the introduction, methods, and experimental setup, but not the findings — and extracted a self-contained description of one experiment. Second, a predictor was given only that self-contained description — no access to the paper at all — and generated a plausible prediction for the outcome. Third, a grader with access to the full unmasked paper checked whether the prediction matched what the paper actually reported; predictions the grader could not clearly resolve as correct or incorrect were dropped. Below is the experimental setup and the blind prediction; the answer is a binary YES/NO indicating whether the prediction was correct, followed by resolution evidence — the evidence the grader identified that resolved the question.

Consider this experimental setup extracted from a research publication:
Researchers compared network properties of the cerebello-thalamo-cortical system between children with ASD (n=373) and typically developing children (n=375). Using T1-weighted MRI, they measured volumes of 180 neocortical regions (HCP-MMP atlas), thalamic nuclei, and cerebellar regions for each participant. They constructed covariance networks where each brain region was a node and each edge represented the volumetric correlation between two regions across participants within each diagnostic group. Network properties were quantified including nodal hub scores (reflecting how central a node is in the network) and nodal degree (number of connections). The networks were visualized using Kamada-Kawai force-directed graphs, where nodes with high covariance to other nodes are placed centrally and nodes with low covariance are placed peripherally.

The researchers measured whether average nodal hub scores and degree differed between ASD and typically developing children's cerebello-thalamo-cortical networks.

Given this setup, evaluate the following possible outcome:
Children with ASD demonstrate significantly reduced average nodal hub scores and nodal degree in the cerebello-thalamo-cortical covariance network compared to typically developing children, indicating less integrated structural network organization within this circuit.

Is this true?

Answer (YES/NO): NO